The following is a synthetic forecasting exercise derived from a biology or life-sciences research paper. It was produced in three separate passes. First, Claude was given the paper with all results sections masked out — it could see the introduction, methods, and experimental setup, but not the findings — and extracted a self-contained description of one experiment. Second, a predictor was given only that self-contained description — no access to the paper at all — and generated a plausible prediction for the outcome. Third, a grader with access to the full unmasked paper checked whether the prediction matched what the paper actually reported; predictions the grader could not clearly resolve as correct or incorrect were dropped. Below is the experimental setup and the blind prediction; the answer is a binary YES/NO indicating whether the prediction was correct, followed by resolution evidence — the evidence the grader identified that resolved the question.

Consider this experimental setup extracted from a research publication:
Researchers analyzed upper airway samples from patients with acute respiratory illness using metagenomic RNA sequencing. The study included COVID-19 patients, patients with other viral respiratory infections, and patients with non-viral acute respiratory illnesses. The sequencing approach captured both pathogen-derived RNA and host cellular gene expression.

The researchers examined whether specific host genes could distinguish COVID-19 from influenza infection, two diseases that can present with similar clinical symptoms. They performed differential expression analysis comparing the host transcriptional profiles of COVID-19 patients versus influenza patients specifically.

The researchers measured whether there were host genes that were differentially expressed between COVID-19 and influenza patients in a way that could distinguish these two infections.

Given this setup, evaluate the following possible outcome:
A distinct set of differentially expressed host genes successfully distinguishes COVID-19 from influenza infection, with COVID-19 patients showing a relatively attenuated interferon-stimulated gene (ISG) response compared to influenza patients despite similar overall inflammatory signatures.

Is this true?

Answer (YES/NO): NO